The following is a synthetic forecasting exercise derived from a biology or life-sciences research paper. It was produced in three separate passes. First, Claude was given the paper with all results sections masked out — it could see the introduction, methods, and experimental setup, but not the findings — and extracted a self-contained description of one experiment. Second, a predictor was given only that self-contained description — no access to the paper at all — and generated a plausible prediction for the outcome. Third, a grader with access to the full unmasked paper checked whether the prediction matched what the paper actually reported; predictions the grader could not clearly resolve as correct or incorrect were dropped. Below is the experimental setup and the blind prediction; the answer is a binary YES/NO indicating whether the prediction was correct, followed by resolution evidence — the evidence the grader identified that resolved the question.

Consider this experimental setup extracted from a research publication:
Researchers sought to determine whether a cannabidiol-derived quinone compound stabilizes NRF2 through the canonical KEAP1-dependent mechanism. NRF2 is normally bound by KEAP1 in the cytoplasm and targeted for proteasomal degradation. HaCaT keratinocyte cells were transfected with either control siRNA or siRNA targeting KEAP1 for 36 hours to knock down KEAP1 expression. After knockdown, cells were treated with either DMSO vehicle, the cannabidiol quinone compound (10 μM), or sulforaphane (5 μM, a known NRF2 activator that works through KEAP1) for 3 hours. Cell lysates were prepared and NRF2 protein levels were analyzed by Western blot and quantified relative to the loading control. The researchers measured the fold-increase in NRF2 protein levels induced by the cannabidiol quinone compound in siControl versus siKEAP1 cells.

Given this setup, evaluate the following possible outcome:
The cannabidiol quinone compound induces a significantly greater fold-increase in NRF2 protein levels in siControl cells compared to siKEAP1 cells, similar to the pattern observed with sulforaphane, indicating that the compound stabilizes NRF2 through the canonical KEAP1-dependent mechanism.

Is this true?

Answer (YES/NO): YES